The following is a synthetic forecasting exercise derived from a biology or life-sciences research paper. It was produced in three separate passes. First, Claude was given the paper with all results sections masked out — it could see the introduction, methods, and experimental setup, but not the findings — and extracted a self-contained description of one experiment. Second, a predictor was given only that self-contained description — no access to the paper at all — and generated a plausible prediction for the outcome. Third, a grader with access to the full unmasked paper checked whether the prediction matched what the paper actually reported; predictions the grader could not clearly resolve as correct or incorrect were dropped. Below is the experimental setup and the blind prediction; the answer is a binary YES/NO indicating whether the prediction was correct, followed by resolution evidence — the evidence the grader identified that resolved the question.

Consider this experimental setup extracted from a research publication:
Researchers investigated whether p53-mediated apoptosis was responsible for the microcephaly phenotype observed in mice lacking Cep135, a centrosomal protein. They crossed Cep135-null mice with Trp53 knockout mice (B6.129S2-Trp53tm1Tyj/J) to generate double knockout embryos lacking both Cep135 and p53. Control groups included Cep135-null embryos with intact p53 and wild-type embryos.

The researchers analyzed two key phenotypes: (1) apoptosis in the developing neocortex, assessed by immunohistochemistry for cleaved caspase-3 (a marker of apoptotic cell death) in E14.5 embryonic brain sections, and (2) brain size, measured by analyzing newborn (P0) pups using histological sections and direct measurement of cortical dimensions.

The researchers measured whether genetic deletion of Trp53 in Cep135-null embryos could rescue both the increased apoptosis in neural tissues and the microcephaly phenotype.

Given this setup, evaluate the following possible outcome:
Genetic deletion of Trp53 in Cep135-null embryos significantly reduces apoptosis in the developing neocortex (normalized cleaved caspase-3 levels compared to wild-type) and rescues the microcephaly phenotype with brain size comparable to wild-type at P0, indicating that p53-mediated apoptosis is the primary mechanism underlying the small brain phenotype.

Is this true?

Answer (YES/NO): NO